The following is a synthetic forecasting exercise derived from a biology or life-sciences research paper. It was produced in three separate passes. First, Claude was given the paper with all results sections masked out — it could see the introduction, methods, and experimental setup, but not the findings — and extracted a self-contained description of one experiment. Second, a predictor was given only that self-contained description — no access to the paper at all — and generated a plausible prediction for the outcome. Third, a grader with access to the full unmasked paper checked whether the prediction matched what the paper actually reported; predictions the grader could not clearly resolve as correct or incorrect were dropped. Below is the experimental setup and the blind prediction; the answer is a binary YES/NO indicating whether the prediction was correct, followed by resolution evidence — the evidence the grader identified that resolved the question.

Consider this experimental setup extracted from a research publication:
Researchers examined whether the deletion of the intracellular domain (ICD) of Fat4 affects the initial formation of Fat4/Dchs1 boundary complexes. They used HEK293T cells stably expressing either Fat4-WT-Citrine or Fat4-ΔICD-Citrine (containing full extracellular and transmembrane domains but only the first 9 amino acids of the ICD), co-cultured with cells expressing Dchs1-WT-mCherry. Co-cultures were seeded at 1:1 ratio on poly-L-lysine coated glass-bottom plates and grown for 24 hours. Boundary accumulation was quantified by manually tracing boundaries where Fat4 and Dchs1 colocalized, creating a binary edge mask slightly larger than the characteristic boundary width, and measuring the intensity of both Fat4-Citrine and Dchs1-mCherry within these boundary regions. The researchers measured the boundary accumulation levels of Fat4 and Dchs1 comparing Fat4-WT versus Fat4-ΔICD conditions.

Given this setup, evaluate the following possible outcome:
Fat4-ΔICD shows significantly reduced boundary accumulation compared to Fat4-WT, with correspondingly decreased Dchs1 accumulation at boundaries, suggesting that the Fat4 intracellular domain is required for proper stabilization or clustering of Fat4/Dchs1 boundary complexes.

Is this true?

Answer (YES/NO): NO